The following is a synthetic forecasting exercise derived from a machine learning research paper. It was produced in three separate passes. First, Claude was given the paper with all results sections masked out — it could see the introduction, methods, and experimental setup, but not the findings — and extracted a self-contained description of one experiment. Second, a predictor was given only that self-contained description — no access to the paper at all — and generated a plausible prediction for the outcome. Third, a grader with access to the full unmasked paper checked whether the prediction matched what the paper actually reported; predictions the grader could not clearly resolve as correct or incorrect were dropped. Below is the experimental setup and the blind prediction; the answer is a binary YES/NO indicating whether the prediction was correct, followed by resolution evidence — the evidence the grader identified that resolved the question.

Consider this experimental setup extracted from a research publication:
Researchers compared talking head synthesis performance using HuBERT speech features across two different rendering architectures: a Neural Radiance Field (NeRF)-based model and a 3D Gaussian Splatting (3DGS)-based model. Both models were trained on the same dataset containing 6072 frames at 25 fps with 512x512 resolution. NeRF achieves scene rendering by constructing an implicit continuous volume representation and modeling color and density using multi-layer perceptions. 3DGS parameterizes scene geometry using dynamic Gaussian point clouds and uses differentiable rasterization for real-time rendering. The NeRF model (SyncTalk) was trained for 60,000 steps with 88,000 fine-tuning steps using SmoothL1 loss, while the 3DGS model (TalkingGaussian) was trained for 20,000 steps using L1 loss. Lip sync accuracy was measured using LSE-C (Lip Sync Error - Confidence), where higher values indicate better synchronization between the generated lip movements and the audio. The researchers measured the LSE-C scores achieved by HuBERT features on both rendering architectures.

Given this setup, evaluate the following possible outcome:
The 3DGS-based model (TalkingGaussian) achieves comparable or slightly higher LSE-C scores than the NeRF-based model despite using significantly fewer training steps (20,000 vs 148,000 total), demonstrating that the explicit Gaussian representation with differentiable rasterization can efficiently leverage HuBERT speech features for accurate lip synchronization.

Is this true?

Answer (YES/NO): NO